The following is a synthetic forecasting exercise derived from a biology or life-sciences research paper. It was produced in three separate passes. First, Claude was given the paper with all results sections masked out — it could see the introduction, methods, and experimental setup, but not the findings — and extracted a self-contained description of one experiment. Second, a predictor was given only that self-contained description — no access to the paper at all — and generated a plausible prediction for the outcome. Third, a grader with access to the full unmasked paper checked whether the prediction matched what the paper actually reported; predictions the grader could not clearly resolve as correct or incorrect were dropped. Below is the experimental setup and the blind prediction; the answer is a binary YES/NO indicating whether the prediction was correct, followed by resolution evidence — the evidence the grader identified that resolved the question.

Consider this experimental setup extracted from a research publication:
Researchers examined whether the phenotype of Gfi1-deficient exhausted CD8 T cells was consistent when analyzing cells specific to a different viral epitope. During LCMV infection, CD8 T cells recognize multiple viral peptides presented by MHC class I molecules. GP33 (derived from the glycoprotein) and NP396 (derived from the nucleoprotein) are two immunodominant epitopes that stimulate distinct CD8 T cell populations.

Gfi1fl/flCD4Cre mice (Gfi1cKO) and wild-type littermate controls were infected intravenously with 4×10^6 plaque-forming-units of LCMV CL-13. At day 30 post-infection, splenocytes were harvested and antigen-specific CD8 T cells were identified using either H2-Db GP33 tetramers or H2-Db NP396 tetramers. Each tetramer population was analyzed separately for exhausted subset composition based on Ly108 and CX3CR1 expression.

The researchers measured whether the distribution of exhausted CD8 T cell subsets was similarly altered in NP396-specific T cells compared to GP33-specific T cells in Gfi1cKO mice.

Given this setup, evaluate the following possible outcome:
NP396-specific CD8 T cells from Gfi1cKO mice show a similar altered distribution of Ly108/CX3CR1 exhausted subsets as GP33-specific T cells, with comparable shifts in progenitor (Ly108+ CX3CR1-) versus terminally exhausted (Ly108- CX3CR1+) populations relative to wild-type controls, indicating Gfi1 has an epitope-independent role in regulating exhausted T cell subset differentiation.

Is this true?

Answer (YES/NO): YES